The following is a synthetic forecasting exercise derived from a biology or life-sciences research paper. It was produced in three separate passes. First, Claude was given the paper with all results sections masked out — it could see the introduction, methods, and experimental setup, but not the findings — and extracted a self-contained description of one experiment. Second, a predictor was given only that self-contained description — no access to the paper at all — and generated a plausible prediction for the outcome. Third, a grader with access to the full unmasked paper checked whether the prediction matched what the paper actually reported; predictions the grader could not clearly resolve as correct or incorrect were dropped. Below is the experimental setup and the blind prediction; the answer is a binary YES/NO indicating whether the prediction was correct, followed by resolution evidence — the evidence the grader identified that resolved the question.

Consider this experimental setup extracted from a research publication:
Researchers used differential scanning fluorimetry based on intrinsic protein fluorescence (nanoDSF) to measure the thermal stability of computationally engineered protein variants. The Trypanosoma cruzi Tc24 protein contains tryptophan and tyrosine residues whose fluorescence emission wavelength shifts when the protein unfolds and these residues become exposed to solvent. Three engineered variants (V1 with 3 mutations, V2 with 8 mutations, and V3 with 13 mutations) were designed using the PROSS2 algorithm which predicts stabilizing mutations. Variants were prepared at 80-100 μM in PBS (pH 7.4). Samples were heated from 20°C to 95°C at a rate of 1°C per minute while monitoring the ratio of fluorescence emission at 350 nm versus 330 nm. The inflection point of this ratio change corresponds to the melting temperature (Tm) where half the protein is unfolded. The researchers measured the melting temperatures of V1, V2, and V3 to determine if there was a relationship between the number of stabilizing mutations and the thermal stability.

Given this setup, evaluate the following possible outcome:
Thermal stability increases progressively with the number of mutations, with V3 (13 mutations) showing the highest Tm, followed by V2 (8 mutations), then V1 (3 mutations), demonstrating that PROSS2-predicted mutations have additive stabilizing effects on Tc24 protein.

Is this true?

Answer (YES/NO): YES